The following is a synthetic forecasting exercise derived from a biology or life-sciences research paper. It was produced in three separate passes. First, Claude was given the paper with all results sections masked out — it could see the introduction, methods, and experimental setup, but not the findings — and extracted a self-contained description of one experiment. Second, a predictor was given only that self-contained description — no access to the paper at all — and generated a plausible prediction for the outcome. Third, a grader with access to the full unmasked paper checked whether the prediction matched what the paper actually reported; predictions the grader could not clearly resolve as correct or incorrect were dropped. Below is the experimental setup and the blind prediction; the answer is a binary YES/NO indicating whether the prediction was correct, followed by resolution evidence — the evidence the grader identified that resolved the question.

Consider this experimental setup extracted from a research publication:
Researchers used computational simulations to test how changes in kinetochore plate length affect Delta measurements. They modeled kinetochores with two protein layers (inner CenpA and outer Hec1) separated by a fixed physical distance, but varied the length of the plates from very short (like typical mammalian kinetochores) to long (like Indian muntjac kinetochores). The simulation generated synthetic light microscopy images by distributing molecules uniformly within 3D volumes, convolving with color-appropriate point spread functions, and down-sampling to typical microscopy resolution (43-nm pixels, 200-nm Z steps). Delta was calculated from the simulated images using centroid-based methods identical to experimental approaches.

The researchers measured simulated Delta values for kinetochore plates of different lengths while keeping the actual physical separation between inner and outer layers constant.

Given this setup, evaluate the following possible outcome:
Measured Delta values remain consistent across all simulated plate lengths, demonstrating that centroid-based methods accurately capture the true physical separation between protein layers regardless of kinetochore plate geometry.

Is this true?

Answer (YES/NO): NO